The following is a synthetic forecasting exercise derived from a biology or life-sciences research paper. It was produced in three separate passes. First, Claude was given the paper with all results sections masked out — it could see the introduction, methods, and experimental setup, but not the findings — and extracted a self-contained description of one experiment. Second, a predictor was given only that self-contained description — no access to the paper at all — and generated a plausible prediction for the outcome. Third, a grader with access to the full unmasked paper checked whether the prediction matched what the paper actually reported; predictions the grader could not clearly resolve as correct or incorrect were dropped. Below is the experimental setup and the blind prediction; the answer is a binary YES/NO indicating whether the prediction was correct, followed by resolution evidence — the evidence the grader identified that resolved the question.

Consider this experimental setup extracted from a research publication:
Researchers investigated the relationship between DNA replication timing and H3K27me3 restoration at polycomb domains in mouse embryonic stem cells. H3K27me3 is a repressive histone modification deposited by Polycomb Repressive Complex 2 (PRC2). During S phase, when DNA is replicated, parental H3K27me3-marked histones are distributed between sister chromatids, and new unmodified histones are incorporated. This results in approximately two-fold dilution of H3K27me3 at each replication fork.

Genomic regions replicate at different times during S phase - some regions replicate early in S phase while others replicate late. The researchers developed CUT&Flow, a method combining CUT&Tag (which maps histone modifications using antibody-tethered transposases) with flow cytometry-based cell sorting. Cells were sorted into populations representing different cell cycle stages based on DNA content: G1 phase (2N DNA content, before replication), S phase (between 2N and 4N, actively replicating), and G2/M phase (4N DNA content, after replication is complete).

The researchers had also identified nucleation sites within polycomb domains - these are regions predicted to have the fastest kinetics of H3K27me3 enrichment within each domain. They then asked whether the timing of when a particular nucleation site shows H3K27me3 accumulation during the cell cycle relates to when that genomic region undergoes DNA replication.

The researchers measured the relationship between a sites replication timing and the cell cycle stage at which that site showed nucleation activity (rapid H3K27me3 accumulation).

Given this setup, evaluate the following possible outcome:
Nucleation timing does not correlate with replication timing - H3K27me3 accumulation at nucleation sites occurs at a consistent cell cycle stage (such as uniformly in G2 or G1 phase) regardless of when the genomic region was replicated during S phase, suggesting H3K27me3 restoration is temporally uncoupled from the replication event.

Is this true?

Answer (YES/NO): NO